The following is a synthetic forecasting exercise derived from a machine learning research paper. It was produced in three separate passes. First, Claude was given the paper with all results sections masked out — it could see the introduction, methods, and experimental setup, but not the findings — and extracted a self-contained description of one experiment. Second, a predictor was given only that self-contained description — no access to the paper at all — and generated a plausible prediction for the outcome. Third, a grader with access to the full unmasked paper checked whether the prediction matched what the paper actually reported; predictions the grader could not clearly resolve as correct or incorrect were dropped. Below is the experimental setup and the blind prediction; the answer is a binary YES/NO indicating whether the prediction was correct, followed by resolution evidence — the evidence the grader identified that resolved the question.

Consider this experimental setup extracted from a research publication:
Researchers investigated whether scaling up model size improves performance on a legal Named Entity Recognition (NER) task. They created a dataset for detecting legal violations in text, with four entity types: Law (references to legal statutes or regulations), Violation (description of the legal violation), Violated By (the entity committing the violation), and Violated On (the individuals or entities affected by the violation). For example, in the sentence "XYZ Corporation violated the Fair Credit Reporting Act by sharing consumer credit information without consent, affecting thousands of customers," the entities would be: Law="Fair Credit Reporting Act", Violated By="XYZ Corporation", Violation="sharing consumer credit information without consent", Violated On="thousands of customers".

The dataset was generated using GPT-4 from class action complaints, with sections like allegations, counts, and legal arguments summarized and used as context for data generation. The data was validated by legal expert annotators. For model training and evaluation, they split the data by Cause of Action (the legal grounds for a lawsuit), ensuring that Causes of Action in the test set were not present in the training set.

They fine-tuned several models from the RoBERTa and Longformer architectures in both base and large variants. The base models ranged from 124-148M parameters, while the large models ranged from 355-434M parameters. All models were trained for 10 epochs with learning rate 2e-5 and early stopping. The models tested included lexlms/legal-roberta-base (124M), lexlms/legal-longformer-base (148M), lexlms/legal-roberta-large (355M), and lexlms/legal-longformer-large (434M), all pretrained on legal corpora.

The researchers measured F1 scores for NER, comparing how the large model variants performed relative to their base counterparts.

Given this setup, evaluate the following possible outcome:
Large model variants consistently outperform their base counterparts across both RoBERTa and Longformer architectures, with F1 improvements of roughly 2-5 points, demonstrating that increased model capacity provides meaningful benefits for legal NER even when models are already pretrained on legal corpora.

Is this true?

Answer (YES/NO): NO